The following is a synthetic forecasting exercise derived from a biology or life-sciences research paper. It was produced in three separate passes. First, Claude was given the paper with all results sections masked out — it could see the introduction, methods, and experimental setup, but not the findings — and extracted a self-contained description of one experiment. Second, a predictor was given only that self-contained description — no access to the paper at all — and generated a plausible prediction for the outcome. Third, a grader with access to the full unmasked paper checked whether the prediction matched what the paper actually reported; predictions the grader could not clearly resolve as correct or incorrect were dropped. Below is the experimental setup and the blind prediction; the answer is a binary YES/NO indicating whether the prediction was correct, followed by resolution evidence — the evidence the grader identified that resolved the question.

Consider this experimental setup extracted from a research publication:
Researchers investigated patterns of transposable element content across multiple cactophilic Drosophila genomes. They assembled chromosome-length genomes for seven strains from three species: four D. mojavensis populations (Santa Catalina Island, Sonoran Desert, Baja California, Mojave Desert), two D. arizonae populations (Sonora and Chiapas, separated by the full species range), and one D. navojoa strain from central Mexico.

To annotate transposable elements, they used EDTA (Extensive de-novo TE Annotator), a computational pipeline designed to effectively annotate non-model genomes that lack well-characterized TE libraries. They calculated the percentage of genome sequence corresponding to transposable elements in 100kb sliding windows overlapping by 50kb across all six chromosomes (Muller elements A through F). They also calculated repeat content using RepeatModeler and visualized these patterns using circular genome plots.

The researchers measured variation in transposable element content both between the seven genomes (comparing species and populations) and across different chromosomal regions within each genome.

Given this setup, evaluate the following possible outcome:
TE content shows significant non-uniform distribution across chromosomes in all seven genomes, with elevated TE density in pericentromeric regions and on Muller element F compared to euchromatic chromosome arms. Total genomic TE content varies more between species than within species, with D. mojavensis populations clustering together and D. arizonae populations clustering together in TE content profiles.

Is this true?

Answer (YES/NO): NO